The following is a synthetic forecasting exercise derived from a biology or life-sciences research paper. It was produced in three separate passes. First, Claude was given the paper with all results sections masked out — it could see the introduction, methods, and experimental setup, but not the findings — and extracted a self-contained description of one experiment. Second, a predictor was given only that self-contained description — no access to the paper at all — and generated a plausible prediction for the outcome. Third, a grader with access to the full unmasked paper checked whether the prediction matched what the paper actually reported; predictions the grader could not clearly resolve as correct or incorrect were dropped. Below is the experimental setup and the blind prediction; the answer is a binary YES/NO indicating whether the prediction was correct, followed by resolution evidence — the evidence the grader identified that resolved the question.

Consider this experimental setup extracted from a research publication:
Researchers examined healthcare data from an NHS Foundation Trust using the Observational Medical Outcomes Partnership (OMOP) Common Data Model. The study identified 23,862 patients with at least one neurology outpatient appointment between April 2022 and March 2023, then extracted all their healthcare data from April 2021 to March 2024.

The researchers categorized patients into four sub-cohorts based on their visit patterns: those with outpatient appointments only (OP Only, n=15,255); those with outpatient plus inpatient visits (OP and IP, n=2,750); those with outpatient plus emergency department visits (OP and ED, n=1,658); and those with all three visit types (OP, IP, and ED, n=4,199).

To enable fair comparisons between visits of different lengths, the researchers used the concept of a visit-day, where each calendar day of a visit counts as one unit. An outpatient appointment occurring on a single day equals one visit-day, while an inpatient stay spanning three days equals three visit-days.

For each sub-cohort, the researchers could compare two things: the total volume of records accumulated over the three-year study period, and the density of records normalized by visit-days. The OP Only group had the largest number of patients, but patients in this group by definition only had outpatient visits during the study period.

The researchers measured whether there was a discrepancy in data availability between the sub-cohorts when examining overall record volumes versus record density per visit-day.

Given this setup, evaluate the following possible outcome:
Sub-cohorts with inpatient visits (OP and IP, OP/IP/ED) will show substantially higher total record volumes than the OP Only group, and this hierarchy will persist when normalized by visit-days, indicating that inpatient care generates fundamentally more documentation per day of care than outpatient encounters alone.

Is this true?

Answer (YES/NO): YES